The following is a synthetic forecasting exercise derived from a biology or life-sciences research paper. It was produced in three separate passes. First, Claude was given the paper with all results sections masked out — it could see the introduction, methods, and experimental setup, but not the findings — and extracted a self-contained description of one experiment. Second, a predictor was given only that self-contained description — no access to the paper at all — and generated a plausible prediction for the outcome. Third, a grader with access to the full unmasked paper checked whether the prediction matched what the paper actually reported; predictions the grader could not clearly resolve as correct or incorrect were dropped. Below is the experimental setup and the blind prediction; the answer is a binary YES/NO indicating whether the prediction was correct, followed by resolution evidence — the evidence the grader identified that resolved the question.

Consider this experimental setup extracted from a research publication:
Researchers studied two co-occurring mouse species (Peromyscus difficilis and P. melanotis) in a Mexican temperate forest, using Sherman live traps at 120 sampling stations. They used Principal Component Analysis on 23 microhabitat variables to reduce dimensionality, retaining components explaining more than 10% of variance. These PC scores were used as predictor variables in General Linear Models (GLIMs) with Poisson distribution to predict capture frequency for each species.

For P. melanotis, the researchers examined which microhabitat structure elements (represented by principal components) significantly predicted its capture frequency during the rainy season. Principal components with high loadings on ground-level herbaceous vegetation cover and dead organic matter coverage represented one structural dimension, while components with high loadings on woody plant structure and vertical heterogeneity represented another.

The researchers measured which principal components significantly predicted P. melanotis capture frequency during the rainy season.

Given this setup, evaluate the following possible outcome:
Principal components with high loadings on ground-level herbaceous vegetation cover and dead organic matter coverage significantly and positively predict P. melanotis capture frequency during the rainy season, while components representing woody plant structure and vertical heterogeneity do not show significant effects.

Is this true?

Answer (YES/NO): NO